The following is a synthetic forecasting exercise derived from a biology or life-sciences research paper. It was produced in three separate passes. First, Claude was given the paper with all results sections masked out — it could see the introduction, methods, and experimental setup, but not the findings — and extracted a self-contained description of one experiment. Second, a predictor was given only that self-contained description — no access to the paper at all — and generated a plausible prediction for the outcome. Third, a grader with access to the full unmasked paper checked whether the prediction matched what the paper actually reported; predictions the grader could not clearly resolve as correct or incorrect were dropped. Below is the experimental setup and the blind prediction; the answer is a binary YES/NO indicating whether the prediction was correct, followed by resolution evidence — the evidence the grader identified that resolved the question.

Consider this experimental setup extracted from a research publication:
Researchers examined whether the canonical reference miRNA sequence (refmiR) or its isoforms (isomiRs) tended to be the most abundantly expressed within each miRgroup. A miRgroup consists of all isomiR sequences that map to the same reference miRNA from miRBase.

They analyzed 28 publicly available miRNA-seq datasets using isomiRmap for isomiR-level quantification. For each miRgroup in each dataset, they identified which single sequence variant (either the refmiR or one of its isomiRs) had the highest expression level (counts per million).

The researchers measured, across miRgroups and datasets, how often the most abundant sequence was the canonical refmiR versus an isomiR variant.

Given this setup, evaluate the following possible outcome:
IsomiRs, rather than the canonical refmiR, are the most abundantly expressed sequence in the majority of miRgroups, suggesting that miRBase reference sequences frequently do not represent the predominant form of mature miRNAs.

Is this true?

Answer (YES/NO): NO